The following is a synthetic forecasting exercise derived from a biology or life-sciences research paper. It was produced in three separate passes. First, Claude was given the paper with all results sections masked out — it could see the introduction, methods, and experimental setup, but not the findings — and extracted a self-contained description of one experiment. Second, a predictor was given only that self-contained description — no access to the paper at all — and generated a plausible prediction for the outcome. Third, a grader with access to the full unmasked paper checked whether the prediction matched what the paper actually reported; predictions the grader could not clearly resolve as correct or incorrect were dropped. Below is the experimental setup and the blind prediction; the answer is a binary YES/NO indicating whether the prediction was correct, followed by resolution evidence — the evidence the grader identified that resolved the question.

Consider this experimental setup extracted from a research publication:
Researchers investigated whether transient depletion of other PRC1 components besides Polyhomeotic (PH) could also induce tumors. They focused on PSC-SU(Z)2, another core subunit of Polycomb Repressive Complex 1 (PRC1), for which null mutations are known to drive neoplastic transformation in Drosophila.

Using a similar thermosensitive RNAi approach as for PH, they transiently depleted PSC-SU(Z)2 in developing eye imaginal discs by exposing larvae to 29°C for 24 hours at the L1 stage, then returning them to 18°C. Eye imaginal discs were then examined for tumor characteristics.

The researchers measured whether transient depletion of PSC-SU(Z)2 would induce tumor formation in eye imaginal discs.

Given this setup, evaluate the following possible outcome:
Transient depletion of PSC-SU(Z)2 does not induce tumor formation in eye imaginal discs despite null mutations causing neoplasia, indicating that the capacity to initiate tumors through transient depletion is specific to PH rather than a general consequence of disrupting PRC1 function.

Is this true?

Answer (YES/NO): NO